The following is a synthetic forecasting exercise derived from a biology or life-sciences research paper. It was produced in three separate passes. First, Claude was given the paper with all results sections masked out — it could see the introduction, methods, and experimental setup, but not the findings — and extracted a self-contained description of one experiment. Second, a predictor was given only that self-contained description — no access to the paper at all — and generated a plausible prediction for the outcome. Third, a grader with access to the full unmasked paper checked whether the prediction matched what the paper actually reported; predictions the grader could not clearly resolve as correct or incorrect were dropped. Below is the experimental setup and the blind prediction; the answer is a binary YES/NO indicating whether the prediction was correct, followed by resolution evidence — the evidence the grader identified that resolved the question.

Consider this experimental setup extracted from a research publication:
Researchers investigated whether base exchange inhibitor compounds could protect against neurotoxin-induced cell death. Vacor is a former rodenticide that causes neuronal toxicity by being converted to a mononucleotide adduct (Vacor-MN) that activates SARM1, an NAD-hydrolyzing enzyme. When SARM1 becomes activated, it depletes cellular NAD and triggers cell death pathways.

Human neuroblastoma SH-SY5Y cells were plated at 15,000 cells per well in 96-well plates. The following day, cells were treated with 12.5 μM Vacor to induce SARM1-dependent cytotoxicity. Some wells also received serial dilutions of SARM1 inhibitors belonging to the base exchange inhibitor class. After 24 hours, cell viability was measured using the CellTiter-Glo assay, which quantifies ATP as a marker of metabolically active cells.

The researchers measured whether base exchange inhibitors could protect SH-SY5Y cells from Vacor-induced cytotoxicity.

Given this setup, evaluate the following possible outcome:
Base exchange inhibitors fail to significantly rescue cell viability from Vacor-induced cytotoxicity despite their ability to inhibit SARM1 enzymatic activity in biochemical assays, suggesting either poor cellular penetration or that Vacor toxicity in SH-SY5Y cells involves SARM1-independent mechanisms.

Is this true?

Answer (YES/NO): NO